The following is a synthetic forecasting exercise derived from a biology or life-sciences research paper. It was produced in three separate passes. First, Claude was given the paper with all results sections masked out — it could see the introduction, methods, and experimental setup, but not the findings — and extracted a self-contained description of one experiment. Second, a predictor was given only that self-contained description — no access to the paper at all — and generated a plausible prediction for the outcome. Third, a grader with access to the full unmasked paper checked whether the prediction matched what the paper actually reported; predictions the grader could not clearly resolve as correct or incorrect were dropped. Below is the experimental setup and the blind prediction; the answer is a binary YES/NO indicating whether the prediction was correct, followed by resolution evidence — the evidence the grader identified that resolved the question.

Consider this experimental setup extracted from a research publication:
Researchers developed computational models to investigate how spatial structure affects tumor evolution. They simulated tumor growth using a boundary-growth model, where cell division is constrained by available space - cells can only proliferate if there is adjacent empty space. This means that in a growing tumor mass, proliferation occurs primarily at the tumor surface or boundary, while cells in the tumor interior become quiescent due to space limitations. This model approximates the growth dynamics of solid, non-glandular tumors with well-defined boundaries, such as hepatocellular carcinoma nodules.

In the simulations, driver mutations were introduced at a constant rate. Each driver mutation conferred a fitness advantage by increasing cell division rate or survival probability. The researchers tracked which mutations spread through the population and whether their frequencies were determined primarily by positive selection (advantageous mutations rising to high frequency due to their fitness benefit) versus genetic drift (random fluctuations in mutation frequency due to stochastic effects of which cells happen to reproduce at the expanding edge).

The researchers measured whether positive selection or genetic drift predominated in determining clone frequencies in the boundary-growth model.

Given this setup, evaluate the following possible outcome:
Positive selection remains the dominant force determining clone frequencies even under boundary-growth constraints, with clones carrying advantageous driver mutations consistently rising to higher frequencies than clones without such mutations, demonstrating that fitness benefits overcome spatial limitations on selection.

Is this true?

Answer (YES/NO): NO